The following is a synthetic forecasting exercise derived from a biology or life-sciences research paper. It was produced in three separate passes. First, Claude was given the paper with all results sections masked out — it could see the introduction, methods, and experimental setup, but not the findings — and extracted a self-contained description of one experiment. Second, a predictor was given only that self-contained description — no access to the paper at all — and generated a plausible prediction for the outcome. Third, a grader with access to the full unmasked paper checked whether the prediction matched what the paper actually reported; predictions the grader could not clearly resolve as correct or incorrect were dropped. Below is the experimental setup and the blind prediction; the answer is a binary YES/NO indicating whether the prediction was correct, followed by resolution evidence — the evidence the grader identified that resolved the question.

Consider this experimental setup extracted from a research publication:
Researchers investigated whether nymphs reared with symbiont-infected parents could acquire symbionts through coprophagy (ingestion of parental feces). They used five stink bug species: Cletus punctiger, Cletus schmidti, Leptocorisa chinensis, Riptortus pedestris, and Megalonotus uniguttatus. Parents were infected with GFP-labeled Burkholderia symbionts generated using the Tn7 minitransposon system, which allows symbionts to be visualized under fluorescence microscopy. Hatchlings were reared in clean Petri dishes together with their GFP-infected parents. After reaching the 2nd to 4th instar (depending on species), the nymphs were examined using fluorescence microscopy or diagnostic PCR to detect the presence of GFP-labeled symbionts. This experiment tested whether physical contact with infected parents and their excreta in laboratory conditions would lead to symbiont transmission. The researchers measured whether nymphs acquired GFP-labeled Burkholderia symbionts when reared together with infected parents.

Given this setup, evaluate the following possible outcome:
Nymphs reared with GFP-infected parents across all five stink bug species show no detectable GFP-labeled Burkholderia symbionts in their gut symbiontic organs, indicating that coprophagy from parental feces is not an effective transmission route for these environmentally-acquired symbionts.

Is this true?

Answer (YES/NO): NO